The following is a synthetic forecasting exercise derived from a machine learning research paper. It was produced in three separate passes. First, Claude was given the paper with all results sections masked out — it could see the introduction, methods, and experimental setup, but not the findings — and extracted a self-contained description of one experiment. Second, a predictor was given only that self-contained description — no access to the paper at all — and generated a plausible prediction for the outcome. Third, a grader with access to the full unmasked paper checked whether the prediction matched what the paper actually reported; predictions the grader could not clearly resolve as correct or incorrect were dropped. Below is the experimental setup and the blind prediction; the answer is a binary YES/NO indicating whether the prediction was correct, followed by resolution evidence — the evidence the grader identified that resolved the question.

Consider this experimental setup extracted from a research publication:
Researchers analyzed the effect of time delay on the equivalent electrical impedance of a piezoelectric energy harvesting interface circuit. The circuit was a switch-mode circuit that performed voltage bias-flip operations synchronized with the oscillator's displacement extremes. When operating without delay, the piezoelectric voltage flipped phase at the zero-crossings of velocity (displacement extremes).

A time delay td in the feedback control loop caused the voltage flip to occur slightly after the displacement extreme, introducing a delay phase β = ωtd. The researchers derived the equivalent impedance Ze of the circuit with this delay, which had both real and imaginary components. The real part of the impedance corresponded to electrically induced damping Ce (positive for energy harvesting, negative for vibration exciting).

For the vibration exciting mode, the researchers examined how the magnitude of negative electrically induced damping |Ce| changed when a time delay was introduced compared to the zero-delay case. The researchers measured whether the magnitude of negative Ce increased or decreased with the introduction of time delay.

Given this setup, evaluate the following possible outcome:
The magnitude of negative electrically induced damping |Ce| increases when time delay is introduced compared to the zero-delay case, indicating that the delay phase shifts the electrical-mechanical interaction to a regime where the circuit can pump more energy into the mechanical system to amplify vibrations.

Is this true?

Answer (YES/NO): NO